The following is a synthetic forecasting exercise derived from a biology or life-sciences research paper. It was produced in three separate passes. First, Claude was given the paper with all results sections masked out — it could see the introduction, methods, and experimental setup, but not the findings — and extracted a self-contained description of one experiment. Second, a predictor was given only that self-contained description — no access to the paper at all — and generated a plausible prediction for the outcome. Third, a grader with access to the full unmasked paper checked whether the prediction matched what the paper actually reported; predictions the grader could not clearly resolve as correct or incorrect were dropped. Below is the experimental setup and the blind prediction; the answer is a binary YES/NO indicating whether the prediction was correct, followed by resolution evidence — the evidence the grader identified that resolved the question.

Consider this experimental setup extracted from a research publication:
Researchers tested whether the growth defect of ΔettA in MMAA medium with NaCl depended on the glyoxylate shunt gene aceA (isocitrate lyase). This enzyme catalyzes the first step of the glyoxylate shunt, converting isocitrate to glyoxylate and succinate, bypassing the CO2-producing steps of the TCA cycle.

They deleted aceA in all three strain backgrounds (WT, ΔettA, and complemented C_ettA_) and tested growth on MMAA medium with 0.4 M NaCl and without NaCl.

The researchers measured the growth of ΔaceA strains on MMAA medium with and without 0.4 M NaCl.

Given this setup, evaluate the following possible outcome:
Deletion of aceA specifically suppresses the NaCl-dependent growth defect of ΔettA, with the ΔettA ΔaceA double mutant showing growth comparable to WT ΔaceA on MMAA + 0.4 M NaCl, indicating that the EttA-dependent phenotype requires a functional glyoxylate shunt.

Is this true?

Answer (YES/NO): NO